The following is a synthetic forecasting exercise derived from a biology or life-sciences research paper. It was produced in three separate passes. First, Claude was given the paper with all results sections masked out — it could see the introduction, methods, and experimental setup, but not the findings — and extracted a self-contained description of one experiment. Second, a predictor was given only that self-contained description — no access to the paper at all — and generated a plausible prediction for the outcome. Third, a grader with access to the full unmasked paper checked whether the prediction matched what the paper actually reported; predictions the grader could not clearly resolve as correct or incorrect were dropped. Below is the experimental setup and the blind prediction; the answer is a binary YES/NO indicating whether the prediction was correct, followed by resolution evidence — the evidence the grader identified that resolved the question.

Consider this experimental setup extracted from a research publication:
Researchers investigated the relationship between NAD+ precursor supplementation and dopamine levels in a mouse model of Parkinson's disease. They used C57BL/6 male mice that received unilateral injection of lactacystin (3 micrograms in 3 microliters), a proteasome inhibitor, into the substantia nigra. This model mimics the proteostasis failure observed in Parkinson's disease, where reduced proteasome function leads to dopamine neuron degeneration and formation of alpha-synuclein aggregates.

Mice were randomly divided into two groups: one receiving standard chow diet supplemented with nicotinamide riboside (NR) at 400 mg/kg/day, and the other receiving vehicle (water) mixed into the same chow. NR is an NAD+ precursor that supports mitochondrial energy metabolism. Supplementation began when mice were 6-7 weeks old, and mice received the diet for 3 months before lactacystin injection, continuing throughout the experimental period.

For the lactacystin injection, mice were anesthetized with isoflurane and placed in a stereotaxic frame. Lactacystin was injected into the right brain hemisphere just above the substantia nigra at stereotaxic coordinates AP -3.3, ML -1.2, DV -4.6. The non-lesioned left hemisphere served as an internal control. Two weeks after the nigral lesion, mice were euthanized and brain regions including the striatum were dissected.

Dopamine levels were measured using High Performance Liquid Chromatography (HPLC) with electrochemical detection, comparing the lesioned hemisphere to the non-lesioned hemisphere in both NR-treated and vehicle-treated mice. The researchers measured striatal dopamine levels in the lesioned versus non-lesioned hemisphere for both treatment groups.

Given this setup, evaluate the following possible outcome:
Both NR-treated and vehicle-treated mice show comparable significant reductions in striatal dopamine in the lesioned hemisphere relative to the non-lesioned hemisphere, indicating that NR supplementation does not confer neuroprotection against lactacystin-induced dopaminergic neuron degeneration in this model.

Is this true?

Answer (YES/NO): YES